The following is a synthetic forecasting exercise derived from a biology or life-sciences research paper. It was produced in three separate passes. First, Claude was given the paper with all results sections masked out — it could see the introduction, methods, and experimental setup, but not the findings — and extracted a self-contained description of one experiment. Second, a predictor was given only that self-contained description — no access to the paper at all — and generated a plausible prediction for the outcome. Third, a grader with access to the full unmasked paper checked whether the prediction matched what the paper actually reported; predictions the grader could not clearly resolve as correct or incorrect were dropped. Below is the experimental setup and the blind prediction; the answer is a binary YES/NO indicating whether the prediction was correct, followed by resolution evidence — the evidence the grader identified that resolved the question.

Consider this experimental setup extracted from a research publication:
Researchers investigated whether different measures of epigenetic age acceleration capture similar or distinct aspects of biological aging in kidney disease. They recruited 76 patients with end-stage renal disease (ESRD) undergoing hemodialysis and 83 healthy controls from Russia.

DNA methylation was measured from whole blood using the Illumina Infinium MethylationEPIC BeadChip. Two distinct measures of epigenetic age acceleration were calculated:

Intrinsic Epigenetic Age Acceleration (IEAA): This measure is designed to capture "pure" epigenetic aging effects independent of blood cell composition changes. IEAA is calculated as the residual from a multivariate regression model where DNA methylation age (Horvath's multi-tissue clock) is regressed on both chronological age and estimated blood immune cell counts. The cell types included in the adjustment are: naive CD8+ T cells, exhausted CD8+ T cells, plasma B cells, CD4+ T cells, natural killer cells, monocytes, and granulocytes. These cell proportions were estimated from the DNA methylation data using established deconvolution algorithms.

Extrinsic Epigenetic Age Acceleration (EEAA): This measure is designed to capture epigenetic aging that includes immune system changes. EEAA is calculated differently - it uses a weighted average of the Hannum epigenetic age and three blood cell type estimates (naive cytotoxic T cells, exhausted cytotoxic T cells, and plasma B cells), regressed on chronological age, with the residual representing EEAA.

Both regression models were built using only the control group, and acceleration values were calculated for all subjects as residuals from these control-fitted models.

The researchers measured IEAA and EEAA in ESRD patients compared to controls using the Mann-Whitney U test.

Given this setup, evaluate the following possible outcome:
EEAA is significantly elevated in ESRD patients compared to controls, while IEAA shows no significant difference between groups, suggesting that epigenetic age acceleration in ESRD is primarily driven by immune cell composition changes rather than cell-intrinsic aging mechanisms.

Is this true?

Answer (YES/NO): NO